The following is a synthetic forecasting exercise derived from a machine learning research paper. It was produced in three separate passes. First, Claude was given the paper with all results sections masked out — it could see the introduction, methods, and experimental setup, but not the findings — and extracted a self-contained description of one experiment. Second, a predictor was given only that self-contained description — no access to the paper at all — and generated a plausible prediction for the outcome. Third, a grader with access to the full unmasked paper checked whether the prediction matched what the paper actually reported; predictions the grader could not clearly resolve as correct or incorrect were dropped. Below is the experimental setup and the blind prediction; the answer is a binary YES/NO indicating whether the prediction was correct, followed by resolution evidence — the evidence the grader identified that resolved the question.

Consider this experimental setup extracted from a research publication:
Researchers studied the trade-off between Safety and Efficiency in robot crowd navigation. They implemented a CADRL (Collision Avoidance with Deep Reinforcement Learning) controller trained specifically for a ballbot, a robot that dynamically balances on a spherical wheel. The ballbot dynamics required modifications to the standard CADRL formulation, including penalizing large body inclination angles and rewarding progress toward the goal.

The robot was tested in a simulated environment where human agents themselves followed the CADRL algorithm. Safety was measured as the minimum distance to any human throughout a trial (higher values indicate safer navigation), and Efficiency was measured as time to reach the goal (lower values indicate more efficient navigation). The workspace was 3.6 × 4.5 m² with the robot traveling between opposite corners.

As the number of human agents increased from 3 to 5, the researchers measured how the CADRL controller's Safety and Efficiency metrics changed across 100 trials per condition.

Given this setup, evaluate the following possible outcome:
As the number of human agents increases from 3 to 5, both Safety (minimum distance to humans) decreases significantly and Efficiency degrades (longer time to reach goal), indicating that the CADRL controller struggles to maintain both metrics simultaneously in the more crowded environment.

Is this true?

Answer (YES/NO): YES